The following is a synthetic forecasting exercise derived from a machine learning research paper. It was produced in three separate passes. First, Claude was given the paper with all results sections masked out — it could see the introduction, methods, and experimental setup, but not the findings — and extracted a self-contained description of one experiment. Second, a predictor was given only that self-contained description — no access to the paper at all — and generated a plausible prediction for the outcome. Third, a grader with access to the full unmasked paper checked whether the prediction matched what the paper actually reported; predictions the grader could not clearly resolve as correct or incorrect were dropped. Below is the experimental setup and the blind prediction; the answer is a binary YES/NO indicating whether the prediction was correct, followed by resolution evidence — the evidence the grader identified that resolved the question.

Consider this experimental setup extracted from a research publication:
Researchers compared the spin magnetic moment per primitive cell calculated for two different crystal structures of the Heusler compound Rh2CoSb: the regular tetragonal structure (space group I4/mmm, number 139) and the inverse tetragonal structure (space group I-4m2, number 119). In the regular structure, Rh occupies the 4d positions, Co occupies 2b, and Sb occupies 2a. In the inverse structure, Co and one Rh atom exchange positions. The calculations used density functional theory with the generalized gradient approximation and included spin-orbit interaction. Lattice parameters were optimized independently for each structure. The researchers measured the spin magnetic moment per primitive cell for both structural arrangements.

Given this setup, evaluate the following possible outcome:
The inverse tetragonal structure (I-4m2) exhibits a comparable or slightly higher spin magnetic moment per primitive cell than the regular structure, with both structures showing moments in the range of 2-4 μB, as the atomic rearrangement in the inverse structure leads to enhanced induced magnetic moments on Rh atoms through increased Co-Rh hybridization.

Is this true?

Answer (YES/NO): NO